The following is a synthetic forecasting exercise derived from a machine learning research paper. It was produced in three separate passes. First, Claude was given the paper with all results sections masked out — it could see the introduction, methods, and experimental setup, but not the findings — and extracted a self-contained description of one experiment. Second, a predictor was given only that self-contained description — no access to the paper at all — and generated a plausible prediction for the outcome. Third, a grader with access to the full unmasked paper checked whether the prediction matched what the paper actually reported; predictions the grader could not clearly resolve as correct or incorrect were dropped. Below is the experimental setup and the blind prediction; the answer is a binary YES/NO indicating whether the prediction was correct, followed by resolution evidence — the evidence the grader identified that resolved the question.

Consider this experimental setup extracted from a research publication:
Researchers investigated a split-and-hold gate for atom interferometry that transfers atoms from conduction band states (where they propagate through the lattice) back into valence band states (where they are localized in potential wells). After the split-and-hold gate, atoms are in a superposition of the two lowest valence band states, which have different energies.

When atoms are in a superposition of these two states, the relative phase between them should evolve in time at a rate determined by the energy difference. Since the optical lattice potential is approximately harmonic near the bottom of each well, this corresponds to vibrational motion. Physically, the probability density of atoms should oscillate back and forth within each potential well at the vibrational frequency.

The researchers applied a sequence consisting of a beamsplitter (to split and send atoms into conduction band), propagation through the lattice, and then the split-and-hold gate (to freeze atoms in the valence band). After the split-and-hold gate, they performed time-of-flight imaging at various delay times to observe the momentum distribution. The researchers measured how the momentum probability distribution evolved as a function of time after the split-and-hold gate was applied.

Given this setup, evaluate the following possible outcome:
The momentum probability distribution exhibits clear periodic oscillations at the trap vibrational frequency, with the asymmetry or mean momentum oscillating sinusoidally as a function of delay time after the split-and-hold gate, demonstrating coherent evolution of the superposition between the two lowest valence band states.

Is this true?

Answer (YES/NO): YES